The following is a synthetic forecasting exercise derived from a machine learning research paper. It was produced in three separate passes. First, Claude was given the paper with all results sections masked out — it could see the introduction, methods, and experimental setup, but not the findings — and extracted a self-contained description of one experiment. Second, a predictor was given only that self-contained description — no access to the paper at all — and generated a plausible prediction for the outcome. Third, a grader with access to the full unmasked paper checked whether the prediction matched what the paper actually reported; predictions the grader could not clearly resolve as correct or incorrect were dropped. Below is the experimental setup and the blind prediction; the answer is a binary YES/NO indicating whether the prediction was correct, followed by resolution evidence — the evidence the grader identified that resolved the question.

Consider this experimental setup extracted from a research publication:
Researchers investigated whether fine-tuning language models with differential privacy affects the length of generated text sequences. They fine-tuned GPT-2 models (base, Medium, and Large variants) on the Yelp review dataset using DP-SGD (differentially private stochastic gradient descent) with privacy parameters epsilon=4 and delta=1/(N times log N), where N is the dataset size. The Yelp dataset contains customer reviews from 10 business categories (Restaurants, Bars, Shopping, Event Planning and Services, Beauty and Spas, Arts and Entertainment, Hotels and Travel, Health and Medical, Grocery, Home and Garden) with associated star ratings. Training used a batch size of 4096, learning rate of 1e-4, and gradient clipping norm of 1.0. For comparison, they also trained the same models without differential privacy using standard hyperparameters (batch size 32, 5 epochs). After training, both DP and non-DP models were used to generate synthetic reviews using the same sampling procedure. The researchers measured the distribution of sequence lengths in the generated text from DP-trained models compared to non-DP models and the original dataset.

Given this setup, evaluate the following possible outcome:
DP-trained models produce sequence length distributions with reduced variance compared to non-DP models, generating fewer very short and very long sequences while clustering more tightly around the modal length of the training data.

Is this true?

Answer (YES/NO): NO